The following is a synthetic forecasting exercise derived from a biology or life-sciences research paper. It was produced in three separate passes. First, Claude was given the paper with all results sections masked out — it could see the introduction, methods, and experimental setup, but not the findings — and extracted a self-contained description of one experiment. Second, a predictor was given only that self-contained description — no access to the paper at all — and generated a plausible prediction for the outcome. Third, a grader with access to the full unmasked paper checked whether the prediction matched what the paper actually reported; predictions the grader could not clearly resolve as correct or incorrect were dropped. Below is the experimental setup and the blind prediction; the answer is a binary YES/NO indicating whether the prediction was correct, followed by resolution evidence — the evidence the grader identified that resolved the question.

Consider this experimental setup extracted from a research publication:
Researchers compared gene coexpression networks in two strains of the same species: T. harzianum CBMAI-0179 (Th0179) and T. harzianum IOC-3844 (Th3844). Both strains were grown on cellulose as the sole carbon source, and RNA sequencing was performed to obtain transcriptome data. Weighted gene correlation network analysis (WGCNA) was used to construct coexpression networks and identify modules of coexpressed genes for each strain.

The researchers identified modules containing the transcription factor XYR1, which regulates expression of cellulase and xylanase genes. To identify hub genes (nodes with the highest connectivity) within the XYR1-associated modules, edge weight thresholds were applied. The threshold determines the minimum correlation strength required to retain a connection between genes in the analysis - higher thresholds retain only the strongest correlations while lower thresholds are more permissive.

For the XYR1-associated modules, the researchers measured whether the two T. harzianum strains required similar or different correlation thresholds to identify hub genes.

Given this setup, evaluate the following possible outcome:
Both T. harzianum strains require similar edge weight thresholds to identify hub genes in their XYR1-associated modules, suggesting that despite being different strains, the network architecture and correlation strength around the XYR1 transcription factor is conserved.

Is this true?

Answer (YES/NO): NO